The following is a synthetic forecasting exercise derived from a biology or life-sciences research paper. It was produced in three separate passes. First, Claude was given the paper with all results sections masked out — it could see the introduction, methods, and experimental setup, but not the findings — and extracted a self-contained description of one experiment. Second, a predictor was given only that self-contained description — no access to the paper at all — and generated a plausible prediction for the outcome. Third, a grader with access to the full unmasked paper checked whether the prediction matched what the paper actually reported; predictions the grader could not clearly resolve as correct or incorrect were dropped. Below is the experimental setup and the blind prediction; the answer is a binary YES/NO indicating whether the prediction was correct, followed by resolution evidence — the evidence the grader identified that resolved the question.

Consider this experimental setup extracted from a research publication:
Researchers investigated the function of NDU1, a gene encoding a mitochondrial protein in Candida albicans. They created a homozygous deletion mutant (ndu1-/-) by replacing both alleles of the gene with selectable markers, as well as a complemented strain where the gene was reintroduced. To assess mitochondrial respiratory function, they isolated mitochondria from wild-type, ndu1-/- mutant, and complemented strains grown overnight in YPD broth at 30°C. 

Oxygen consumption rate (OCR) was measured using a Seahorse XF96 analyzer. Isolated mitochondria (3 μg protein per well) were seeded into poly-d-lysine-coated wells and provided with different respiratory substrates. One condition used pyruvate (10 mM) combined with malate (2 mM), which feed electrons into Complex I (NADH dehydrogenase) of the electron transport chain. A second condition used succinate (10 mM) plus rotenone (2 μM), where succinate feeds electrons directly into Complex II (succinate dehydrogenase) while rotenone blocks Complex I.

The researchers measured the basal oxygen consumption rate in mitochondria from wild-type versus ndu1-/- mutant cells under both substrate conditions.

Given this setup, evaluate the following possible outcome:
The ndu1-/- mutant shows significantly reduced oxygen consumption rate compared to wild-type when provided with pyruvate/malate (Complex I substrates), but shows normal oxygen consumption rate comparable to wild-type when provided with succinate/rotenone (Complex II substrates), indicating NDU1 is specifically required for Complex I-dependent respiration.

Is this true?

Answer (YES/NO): YES